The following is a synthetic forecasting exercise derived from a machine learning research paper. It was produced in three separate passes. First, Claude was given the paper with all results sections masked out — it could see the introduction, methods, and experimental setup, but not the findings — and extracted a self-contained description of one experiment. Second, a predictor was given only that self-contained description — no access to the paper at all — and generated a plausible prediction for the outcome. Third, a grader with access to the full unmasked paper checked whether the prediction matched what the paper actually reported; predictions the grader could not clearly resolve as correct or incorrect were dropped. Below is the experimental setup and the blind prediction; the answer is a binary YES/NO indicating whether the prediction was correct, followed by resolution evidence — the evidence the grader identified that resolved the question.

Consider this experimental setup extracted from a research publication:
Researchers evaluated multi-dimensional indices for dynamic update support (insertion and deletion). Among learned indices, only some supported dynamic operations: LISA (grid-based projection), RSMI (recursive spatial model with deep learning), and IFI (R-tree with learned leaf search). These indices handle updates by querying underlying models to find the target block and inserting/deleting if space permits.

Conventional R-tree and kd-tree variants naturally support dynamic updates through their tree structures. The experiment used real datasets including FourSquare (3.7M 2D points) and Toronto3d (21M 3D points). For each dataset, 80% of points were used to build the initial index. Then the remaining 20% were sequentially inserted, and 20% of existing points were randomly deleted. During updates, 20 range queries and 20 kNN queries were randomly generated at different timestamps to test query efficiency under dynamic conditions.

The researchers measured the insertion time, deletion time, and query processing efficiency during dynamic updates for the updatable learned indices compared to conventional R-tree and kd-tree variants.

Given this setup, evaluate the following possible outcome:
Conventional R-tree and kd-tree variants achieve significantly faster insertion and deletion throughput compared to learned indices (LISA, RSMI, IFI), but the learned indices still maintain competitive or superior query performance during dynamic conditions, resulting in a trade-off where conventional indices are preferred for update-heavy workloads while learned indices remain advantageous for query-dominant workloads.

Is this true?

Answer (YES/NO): NO